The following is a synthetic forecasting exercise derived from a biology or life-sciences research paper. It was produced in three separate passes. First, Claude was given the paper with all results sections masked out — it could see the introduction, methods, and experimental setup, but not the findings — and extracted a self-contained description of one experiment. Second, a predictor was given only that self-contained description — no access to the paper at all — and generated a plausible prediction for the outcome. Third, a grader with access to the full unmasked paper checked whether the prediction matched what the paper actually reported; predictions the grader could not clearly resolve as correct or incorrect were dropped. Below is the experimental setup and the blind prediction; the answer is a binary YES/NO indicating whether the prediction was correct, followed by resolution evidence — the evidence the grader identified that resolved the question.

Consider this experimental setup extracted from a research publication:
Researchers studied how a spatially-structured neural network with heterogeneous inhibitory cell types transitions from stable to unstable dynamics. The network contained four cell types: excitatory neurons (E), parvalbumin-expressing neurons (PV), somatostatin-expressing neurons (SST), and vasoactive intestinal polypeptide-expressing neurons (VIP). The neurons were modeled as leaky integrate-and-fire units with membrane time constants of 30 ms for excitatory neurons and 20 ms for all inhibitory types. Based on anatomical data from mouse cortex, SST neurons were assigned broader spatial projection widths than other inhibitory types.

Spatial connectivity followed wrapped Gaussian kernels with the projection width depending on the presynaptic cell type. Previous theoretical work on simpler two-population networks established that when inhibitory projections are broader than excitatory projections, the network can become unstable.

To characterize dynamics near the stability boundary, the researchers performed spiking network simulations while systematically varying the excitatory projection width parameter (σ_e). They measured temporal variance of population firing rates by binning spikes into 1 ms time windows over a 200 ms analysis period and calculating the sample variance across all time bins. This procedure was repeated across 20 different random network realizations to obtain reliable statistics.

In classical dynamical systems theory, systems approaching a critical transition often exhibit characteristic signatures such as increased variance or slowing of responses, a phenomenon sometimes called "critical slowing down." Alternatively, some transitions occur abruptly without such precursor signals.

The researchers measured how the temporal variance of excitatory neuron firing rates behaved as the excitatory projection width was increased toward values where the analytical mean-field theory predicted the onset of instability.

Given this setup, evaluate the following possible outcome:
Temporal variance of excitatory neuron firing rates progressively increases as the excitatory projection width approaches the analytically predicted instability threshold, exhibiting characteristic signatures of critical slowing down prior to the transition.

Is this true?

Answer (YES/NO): NO